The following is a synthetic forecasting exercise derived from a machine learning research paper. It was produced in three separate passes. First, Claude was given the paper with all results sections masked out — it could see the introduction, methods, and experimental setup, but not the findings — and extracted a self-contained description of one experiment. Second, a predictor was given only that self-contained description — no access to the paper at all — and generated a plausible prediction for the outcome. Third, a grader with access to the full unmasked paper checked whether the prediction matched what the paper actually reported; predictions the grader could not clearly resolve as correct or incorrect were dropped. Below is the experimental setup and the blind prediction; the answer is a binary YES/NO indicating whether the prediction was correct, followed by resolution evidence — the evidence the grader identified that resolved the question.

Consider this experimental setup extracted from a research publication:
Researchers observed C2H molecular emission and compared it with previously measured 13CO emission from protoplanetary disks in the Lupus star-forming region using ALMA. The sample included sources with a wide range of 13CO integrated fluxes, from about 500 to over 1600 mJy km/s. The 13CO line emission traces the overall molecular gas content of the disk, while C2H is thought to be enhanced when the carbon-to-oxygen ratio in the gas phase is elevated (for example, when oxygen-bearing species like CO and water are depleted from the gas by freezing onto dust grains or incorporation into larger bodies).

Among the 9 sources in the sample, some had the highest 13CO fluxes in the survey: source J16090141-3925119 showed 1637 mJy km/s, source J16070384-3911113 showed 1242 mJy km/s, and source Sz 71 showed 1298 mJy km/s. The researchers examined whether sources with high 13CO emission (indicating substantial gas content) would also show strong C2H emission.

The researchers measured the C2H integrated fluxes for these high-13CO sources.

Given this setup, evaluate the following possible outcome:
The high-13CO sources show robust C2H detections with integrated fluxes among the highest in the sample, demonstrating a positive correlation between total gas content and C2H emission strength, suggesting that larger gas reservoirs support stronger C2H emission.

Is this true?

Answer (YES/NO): NO